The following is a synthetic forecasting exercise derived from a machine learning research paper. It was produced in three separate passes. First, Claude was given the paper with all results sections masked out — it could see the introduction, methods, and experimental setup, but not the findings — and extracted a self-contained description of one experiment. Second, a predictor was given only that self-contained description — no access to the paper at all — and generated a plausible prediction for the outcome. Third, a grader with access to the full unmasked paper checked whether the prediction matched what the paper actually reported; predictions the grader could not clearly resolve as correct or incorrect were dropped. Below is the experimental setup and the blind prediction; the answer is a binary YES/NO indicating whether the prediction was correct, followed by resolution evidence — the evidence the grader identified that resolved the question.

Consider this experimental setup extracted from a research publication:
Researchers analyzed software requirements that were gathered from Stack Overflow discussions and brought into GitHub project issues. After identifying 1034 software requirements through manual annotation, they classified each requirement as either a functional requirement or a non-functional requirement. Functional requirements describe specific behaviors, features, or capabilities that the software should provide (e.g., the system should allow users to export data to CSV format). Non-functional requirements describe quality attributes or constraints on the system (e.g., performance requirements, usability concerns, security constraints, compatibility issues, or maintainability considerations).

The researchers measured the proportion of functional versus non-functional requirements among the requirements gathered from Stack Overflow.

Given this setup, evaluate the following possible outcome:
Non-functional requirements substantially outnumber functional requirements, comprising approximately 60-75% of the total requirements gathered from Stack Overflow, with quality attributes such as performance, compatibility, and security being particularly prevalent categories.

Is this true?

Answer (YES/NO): YES